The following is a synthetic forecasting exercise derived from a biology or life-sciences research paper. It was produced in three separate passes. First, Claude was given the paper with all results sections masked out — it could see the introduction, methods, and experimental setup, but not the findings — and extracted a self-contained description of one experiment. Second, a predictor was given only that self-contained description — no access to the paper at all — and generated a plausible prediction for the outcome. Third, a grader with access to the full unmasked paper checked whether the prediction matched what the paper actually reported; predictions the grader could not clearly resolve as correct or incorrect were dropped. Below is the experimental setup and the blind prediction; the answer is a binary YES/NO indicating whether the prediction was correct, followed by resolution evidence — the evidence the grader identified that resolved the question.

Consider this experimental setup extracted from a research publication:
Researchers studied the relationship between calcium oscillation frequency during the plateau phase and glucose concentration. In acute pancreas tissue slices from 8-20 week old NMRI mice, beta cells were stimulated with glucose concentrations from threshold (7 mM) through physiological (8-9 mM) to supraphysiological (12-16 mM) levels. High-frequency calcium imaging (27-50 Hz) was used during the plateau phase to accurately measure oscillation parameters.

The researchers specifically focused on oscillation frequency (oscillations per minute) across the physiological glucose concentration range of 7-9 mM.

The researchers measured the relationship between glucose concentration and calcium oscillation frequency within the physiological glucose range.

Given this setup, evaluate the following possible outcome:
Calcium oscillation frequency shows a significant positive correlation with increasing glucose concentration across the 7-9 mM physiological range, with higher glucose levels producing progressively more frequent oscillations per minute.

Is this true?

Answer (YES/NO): YES